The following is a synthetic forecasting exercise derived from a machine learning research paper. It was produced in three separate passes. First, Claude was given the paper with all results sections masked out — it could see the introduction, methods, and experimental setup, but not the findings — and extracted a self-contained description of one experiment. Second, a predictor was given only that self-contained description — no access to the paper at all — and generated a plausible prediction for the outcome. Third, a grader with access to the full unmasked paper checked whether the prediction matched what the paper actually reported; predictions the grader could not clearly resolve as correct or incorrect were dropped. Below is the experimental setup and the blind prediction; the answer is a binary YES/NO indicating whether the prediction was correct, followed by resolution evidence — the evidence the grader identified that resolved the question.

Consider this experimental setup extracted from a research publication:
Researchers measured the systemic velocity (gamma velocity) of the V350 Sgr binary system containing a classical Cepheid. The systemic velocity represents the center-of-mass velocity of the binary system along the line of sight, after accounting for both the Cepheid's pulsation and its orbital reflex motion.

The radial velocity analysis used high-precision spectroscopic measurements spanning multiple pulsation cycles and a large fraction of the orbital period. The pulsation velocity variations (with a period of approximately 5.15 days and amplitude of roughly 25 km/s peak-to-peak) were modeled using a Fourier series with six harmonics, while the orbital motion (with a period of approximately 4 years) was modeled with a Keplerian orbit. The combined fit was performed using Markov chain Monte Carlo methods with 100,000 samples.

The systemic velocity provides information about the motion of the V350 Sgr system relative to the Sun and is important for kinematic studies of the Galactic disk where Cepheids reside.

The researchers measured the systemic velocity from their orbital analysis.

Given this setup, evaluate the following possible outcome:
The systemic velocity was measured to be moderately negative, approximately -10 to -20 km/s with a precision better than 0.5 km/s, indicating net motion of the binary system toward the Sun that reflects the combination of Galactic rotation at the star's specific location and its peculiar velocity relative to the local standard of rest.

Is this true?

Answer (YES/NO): NO